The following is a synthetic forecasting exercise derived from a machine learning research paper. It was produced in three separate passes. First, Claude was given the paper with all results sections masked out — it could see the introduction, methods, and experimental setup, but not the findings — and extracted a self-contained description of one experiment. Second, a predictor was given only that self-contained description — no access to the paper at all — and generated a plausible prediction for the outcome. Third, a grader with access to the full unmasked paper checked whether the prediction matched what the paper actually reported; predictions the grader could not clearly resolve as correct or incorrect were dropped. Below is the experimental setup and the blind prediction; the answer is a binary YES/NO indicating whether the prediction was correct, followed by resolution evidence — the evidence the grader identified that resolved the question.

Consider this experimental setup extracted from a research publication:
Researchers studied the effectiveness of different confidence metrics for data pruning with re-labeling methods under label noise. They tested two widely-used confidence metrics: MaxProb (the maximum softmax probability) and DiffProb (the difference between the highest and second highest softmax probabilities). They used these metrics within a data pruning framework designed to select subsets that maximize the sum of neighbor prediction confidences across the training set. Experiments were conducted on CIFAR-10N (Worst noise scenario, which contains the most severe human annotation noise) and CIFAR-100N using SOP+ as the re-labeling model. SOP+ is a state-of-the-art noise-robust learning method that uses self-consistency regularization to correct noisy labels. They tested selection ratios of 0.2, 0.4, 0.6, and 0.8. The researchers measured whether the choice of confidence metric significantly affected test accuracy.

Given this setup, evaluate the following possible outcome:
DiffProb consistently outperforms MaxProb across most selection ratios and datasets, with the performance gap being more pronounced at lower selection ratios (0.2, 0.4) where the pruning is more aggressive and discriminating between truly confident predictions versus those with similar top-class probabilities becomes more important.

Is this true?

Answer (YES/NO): NO